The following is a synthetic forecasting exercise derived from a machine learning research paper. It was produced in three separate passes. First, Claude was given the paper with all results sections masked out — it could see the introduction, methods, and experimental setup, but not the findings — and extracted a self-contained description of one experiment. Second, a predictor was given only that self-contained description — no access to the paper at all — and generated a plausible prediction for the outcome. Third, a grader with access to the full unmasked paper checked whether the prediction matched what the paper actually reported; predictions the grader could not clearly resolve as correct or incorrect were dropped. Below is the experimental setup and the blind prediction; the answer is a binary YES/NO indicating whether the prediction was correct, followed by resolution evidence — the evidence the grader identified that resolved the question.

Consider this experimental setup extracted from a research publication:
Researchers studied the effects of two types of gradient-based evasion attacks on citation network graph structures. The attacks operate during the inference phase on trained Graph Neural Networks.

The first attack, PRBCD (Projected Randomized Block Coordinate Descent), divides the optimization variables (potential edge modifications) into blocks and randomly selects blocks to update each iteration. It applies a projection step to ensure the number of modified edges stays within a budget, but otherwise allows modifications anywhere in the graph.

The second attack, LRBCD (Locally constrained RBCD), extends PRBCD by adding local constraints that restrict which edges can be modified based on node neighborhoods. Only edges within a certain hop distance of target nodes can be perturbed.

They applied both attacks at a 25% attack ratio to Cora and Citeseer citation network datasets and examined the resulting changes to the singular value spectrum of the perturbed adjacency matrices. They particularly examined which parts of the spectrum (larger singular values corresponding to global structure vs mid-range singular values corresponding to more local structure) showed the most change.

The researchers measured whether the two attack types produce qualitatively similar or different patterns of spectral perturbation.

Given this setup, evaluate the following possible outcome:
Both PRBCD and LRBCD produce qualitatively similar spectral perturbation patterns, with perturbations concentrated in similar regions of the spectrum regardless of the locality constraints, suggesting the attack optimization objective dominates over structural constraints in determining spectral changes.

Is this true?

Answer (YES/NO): NO